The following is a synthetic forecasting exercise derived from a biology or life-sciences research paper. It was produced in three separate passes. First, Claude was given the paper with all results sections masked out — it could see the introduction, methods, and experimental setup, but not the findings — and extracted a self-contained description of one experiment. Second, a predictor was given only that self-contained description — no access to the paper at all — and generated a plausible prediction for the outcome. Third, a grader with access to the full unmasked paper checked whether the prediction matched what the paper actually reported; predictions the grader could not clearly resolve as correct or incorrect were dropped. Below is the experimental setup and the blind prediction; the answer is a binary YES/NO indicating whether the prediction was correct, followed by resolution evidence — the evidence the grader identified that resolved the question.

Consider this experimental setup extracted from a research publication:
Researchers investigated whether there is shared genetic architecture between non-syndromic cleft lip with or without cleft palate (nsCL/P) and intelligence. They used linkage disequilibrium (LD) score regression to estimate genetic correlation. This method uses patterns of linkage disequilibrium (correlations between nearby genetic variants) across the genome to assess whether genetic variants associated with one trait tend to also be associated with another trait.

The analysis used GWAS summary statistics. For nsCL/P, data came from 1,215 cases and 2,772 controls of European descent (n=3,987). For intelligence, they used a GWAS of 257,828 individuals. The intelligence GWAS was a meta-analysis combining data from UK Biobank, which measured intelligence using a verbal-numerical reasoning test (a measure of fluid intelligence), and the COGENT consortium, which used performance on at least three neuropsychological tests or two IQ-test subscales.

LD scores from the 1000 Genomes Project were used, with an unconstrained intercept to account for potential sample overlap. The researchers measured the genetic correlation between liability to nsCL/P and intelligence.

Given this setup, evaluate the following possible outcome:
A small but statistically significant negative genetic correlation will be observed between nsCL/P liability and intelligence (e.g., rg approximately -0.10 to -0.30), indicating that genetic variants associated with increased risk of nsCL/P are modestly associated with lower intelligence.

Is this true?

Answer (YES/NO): NO